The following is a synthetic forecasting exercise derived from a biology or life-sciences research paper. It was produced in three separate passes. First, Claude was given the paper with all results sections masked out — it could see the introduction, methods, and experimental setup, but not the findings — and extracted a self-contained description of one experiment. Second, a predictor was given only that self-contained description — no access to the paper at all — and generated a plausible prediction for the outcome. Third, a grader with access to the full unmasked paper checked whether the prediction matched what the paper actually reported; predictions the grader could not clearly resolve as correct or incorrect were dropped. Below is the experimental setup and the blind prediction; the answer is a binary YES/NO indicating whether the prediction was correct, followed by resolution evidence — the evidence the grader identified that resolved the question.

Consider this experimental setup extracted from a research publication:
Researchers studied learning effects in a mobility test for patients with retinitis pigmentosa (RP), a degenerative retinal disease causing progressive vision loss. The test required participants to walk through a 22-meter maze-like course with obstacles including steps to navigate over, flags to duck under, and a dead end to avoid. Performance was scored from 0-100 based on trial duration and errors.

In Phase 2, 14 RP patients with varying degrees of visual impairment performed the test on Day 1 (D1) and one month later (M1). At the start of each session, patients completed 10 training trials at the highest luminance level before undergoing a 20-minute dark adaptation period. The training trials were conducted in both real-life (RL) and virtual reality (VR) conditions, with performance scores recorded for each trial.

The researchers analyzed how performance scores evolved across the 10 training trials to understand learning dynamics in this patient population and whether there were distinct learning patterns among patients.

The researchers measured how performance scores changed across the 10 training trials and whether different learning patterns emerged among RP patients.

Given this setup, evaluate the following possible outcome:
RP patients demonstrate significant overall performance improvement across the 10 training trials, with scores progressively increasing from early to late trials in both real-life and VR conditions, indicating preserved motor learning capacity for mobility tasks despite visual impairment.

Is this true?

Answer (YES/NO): NO